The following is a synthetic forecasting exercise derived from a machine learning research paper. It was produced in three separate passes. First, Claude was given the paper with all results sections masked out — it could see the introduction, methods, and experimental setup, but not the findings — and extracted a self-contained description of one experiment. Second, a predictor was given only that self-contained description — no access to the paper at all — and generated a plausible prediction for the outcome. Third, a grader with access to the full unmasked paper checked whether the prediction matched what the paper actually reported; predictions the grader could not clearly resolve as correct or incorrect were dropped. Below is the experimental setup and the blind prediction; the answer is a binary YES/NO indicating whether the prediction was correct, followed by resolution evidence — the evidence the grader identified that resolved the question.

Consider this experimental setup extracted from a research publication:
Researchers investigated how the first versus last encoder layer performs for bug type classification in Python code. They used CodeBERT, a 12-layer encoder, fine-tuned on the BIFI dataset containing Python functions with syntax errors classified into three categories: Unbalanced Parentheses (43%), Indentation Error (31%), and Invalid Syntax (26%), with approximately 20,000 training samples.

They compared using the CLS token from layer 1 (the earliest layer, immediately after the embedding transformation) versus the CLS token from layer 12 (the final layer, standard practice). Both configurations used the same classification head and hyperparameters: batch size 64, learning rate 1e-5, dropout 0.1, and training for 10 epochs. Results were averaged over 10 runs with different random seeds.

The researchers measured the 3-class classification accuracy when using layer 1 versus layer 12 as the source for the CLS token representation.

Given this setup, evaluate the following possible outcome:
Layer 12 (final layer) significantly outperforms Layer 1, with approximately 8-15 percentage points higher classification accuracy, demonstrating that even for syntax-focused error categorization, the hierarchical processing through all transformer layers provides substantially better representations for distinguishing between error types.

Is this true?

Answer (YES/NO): NO